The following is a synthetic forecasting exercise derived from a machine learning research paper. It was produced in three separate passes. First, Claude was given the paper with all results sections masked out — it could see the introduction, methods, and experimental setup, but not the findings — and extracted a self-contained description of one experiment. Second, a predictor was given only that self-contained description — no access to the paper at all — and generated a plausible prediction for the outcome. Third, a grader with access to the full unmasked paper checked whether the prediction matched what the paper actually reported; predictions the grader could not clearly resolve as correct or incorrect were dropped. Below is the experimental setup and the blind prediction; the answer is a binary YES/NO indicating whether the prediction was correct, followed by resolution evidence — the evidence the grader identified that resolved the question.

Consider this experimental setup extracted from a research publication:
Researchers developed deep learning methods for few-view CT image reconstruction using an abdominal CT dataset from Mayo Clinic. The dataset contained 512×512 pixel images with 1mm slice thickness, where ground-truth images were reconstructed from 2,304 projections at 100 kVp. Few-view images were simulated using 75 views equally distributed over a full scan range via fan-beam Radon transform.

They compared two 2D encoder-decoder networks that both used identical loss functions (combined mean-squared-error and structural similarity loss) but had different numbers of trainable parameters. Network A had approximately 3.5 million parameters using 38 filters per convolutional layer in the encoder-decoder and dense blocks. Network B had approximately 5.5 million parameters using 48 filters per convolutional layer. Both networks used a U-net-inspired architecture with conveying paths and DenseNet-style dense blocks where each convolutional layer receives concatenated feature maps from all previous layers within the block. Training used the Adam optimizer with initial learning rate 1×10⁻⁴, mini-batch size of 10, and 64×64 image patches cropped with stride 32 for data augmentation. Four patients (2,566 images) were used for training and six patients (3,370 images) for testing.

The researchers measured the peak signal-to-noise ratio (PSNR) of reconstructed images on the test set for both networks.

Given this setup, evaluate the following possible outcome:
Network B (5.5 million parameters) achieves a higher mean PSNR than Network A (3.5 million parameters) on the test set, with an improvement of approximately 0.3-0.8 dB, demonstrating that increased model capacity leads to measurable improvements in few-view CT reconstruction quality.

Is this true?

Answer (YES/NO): NO